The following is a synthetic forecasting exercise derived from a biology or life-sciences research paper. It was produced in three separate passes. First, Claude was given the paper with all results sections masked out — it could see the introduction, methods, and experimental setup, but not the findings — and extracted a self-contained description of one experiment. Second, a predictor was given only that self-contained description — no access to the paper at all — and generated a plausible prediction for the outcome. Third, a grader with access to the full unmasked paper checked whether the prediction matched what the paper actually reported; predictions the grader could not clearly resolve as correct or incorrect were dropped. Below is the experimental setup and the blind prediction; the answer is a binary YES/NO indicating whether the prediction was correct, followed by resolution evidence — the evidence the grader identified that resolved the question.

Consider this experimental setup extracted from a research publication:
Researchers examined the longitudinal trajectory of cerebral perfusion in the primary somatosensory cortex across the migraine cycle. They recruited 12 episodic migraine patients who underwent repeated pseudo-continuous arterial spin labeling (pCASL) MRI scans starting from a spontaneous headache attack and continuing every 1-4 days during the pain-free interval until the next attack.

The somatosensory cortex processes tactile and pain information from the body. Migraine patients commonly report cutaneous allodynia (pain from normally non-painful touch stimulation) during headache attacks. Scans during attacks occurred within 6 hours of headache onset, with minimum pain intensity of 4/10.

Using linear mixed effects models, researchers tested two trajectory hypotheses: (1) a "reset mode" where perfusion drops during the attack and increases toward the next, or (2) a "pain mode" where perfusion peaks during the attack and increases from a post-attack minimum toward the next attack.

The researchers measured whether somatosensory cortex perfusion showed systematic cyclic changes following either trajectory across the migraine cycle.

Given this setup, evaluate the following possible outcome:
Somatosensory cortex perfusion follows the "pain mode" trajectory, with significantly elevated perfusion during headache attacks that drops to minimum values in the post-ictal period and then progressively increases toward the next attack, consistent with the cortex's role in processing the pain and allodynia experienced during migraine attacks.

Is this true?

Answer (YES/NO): NO